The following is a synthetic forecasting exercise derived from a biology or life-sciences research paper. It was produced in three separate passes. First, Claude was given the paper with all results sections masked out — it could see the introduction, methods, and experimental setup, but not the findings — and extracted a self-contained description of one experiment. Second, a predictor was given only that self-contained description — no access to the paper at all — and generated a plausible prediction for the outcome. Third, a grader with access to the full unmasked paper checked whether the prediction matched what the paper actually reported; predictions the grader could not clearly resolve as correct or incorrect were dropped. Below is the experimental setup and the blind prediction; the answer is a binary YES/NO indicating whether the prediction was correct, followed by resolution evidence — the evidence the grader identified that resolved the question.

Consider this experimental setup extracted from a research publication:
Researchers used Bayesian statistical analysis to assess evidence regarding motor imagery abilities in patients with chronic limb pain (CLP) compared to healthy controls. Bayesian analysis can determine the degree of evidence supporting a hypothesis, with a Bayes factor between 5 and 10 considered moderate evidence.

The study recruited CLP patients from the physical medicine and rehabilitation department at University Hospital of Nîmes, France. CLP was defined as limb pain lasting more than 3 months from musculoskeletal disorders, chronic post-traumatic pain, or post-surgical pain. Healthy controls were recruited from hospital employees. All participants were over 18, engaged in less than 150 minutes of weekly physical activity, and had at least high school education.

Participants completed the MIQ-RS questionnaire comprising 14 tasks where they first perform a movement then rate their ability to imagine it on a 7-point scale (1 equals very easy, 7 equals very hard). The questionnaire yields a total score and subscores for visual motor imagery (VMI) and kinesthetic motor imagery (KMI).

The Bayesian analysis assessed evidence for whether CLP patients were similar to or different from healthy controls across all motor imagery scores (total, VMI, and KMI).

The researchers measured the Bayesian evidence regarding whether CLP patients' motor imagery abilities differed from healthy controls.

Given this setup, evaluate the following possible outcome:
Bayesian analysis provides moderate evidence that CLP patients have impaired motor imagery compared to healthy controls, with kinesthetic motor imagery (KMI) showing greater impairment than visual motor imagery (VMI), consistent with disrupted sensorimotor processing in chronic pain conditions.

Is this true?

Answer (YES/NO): NO